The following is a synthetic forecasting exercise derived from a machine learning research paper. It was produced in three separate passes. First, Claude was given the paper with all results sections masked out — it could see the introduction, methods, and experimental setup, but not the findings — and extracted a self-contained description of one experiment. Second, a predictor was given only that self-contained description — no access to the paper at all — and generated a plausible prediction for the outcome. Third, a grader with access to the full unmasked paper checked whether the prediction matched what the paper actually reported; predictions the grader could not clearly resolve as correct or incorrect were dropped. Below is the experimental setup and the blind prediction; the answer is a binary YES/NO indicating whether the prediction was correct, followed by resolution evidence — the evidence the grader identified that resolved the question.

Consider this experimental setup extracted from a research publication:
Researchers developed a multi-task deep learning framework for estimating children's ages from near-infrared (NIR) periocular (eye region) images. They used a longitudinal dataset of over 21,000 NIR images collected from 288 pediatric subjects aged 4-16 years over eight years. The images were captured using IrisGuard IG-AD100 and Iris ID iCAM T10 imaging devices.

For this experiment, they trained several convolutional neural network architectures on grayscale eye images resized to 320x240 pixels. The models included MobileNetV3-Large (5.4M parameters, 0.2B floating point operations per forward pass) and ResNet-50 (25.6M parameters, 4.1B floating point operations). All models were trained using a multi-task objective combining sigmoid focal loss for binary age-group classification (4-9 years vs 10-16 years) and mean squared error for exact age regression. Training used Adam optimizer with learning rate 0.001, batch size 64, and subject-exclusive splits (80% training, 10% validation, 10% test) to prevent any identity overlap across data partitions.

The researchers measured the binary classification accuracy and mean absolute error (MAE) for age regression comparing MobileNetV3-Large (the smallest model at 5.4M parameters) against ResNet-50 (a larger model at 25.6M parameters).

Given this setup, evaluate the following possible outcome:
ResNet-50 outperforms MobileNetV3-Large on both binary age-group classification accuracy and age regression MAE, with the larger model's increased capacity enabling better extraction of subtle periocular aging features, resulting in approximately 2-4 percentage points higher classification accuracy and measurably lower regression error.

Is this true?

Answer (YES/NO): NO